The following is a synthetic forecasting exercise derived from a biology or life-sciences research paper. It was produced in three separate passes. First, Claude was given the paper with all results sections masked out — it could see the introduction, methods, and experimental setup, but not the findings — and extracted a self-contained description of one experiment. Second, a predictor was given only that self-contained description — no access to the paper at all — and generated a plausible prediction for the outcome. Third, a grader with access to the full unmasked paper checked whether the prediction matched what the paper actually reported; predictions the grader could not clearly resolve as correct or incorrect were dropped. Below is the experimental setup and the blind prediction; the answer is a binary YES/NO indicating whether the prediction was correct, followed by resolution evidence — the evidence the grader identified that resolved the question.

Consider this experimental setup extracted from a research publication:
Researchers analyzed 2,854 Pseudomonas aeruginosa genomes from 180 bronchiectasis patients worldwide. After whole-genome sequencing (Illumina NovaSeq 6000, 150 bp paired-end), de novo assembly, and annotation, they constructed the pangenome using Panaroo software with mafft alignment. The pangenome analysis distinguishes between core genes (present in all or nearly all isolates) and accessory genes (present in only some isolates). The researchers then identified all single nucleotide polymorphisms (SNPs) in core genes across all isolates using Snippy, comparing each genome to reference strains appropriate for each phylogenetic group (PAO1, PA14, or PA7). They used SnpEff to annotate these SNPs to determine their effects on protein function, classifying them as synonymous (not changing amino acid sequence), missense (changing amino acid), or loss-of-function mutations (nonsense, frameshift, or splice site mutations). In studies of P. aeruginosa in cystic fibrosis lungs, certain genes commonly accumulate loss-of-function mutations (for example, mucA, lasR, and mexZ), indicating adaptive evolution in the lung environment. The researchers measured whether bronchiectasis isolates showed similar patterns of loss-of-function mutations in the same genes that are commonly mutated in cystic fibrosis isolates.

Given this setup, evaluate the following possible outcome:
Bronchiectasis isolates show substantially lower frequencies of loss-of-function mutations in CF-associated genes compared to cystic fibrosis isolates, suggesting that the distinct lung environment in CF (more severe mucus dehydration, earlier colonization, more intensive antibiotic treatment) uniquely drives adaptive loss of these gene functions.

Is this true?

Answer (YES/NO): NO